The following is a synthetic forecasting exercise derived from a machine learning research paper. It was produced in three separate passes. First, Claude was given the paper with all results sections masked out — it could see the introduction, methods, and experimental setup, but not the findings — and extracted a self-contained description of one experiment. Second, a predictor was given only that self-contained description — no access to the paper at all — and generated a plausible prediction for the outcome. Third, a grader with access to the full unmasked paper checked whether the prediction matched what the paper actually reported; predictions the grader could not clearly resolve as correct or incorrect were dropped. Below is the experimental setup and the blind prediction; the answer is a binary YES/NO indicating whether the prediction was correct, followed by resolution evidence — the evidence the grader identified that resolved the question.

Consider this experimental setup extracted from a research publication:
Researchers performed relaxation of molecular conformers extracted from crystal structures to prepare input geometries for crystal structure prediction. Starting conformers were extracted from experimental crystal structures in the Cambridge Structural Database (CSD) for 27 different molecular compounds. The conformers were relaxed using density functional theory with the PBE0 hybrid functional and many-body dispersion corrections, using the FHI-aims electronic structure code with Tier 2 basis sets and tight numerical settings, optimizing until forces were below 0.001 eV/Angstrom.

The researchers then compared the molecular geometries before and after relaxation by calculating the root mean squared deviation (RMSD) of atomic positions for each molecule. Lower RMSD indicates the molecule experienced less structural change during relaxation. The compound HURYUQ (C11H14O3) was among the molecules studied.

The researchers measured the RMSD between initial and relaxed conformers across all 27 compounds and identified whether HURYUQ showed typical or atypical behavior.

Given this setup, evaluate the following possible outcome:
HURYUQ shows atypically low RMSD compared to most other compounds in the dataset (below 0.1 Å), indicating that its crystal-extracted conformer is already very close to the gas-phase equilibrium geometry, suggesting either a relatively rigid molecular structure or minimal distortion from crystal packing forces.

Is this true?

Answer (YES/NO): NO